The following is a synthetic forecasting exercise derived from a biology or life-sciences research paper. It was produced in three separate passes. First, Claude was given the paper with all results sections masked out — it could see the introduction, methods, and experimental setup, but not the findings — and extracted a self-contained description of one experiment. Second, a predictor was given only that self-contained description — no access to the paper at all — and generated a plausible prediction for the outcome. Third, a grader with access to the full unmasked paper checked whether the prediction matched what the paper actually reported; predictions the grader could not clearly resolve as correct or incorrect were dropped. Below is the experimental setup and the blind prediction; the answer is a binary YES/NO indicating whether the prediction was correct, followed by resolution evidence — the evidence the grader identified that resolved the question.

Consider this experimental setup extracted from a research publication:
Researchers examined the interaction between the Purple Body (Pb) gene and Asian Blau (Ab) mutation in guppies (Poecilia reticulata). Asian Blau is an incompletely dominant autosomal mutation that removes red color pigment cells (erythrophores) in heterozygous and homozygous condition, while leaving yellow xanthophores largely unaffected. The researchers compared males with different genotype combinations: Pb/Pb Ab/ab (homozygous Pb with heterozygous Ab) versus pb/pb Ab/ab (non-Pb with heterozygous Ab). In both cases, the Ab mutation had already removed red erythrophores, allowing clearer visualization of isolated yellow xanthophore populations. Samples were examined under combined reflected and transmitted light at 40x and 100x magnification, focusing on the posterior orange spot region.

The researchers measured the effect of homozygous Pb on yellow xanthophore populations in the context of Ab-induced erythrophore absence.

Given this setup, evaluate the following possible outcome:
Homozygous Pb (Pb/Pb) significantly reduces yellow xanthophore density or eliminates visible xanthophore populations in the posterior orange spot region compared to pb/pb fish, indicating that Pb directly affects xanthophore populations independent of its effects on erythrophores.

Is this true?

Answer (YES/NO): YES